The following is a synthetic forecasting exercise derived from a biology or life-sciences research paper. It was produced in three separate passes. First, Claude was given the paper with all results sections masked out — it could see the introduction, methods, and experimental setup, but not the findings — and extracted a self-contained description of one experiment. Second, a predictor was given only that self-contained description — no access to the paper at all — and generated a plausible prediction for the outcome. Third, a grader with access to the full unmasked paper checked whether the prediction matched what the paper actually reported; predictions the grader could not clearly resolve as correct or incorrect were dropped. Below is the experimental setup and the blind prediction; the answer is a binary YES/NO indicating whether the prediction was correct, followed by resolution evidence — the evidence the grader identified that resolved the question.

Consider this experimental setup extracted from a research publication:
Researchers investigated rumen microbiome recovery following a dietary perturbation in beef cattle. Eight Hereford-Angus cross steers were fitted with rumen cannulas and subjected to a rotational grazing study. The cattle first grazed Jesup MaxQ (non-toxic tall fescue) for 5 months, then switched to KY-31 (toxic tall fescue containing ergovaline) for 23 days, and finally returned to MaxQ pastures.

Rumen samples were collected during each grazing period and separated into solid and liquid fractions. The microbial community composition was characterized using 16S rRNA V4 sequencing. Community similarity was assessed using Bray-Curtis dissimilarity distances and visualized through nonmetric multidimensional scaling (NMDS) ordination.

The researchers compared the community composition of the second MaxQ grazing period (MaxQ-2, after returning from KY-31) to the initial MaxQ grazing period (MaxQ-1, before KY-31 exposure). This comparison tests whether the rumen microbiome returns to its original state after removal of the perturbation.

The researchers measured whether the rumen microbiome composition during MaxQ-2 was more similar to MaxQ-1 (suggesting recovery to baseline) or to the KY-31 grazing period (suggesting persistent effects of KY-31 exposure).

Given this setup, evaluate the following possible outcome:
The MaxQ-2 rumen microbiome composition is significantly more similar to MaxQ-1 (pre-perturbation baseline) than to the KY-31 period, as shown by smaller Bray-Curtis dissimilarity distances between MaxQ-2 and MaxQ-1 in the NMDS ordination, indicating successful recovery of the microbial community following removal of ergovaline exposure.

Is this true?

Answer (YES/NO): NO